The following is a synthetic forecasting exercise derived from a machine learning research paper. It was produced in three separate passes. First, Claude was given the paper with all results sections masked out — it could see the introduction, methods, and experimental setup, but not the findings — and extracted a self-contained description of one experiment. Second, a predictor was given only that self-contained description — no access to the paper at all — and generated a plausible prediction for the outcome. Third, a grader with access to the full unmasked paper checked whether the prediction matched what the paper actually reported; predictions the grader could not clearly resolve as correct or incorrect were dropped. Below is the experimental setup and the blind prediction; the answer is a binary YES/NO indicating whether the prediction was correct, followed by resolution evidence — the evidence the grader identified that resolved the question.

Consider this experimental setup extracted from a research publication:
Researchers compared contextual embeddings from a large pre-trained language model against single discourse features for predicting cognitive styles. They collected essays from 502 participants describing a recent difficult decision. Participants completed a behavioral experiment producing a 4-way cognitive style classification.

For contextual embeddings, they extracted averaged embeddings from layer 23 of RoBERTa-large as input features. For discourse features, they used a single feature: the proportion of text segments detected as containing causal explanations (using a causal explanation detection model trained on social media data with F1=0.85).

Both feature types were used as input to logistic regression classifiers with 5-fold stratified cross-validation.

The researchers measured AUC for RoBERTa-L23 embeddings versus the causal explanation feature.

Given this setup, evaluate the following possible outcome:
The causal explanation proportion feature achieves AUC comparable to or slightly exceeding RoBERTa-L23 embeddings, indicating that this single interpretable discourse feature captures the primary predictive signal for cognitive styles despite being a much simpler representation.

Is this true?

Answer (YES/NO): NO